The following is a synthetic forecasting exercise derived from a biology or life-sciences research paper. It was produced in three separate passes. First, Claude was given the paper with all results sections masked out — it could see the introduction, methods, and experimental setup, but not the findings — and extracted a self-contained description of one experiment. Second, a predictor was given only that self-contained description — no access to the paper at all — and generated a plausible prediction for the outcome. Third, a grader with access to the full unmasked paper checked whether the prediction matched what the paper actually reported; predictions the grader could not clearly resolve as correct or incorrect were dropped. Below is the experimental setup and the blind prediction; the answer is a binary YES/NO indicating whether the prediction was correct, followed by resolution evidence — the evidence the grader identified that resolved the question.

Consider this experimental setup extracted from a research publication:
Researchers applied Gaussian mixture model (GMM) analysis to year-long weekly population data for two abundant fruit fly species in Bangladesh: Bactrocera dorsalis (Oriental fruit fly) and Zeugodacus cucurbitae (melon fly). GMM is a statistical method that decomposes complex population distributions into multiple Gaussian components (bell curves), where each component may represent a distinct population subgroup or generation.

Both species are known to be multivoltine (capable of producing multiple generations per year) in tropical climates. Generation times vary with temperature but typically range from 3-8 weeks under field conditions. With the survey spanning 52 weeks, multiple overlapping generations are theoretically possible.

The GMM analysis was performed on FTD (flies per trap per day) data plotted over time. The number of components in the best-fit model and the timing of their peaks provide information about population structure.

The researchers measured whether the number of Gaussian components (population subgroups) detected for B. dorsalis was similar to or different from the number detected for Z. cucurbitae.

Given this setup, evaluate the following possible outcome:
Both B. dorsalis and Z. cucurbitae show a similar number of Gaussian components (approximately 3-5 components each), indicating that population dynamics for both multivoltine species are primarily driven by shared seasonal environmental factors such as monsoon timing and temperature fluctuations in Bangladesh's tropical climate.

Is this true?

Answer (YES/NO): NO